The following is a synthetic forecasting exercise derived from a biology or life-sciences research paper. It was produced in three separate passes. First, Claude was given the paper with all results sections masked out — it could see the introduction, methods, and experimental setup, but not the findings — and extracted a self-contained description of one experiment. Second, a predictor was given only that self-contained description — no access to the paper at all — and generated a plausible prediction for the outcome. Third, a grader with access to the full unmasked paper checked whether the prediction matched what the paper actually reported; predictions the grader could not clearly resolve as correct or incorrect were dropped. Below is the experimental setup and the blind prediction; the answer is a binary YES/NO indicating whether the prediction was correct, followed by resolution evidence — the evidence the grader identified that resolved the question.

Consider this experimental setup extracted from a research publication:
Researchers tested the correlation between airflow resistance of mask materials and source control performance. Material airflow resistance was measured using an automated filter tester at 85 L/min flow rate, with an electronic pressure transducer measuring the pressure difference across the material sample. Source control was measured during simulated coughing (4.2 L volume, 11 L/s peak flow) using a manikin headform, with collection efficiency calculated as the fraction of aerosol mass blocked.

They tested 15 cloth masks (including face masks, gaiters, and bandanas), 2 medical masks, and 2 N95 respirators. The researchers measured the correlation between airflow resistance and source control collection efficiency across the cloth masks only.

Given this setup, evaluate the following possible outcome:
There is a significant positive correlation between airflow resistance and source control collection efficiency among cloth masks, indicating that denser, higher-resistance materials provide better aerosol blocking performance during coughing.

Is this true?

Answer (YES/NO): YES